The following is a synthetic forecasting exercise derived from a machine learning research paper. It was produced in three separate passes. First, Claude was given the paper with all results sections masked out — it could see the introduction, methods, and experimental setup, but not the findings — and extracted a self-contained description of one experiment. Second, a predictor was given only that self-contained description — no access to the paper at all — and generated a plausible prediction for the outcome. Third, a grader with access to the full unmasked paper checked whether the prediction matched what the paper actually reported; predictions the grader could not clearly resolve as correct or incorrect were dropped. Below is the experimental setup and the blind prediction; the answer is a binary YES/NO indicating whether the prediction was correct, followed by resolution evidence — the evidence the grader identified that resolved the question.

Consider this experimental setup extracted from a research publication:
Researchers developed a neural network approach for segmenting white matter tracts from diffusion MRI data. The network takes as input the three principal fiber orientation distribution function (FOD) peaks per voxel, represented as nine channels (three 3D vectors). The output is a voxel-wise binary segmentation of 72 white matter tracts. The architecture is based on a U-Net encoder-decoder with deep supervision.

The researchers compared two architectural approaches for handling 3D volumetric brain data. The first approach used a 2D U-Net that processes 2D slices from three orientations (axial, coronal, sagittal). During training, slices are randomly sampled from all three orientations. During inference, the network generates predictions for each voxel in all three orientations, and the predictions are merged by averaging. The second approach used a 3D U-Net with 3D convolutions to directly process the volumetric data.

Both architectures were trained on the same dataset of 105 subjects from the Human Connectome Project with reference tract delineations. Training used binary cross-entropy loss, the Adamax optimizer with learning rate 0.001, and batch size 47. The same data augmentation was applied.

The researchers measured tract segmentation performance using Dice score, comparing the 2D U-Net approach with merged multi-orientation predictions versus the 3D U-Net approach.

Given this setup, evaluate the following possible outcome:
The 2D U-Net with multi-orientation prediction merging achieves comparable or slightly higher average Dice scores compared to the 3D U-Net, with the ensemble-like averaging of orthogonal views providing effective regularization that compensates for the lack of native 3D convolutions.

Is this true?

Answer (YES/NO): YES